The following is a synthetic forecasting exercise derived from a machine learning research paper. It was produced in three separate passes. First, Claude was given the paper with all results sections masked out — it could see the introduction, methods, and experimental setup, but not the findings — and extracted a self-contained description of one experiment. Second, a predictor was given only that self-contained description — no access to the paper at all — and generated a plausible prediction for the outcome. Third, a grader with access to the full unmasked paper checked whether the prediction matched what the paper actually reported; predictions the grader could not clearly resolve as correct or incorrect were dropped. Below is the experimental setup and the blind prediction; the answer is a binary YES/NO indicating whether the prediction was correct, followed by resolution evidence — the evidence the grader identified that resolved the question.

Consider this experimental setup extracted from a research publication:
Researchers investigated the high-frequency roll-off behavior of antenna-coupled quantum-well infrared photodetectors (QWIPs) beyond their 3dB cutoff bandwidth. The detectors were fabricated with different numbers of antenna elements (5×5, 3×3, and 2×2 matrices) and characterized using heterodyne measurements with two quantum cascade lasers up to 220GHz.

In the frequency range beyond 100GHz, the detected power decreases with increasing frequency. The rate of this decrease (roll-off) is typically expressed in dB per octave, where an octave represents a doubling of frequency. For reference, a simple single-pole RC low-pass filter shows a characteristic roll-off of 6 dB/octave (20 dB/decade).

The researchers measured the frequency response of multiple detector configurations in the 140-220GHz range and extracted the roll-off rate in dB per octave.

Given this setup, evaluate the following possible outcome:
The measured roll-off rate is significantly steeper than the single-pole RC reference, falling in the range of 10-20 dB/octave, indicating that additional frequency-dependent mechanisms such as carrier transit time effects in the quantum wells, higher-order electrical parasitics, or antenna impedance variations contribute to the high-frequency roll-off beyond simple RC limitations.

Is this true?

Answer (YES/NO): NO